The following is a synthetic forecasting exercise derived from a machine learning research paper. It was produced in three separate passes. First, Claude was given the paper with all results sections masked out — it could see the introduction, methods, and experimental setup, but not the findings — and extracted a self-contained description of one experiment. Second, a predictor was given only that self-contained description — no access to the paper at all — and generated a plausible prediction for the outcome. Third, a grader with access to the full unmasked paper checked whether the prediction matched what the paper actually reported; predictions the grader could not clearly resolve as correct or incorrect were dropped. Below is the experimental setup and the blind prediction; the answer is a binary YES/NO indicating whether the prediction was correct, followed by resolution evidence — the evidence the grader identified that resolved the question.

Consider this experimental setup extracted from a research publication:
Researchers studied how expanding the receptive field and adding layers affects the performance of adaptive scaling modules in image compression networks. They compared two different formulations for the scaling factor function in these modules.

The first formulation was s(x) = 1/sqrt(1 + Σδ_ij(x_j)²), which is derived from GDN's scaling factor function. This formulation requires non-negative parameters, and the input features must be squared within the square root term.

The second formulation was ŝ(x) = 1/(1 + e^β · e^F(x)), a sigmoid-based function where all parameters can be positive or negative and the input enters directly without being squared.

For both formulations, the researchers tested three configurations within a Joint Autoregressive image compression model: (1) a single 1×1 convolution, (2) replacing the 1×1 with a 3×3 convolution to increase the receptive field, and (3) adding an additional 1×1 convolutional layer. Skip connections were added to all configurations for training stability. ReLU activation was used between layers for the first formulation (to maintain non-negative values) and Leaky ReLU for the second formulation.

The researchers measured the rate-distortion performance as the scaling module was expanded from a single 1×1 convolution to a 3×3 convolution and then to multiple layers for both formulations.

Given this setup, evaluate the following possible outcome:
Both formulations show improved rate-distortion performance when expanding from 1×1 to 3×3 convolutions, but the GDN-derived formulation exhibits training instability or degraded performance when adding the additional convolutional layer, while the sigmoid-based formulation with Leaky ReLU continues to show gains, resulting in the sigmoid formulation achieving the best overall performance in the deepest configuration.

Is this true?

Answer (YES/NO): NO